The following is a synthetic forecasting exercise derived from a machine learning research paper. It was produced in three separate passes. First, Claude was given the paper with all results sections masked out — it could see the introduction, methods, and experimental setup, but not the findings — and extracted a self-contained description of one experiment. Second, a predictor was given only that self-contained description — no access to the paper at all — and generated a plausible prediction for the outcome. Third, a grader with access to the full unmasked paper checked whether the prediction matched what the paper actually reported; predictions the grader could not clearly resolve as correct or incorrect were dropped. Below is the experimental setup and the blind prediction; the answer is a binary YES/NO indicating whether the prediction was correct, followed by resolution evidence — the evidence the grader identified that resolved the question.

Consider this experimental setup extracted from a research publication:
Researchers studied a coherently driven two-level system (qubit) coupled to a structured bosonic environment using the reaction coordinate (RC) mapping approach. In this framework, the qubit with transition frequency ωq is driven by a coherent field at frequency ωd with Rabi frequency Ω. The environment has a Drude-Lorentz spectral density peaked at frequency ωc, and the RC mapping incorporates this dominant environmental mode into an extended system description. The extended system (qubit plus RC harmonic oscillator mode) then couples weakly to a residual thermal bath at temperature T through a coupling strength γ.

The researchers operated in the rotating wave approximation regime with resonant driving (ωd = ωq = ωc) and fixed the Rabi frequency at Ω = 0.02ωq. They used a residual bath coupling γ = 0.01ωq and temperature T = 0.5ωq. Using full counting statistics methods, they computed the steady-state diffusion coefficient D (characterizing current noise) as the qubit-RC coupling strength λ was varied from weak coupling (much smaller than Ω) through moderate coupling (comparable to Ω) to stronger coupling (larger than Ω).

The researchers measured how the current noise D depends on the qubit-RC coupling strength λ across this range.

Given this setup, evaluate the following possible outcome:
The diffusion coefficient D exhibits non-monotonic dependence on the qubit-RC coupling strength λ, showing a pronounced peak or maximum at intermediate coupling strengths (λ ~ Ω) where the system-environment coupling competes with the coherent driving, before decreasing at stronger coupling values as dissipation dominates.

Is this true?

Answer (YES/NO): NO